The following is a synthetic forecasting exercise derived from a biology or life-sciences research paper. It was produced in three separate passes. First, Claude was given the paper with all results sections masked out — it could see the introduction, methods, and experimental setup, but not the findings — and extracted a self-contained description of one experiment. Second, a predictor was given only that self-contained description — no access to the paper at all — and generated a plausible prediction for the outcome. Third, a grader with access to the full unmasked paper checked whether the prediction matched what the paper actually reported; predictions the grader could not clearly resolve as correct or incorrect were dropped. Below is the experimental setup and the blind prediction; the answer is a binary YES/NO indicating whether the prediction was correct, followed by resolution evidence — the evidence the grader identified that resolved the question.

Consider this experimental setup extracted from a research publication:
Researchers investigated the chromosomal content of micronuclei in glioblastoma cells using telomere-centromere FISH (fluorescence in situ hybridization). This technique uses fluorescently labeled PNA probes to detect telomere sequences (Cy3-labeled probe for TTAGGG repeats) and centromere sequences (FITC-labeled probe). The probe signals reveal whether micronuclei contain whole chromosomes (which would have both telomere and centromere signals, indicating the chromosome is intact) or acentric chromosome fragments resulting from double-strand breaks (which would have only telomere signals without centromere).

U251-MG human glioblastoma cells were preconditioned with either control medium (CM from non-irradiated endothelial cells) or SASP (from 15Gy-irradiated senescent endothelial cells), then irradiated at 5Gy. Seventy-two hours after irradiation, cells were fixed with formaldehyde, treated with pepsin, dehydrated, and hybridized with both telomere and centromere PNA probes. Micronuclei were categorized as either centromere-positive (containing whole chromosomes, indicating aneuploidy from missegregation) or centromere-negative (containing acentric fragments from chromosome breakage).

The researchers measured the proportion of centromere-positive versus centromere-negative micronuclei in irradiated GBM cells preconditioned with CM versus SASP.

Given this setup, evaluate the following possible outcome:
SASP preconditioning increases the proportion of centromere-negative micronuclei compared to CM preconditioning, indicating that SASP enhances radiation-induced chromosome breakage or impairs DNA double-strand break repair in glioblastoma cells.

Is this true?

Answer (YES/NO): NO